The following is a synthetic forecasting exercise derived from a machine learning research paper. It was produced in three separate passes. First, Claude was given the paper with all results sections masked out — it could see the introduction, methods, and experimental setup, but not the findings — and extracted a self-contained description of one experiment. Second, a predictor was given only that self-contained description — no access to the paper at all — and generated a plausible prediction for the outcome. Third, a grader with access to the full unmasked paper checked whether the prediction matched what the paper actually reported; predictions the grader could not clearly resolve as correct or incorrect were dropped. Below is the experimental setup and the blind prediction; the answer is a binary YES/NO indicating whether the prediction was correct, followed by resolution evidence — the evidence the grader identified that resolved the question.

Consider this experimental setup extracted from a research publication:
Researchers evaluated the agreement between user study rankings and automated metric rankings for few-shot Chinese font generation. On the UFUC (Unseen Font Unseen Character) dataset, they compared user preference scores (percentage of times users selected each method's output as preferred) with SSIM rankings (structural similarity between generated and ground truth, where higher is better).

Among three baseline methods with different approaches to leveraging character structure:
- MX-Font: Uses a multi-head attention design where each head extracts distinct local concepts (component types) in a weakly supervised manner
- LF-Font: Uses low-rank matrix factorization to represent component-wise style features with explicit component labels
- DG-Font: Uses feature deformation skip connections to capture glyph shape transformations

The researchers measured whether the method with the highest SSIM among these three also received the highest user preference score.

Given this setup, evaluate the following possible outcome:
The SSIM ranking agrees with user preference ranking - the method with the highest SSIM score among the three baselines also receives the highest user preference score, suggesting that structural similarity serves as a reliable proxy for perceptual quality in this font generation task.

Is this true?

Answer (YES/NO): NO